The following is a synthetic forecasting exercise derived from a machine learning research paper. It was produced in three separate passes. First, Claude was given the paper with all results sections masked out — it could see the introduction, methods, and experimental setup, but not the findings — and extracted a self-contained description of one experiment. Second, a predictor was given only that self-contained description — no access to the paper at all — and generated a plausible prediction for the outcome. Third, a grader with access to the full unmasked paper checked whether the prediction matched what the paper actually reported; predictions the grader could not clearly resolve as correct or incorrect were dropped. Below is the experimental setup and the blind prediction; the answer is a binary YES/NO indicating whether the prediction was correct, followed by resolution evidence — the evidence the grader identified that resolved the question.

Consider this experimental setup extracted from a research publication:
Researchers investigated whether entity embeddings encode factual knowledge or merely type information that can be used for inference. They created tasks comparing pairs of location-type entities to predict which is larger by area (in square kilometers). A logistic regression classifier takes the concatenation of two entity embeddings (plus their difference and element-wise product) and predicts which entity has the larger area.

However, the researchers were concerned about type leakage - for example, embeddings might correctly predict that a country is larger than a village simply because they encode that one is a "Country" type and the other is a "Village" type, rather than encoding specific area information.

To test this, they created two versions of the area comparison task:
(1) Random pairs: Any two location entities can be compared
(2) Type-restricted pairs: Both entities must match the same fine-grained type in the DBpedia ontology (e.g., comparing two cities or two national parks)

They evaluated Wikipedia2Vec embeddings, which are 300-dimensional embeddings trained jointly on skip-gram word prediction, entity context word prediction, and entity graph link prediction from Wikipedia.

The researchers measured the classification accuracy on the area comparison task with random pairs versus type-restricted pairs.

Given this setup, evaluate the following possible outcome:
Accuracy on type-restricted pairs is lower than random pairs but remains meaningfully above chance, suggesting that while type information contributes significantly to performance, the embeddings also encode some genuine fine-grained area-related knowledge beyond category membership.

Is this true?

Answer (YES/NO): NO